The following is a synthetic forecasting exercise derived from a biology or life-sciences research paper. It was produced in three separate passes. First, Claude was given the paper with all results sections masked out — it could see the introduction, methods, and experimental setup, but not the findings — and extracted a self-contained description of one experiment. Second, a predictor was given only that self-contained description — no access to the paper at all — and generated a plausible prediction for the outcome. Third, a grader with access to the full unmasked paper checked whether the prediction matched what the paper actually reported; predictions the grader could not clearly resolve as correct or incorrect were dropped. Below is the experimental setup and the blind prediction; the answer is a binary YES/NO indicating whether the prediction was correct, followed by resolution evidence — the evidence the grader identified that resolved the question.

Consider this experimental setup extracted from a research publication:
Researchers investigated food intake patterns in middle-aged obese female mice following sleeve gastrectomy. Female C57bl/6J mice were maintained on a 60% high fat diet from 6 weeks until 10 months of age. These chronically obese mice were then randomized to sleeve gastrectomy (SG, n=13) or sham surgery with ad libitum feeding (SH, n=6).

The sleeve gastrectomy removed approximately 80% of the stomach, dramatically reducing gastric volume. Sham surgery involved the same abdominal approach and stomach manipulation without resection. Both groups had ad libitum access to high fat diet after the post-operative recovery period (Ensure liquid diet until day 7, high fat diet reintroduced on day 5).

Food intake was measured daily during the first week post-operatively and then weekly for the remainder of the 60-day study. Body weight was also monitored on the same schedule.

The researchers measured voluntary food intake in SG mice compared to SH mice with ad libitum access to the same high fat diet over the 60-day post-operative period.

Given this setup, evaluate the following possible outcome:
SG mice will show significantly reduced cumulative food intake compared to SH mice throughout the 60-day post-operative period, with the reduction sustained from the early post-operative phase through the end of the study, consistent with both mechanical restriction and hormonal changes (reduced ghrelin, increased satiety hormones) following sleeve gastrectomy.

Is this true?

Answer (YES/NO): NO